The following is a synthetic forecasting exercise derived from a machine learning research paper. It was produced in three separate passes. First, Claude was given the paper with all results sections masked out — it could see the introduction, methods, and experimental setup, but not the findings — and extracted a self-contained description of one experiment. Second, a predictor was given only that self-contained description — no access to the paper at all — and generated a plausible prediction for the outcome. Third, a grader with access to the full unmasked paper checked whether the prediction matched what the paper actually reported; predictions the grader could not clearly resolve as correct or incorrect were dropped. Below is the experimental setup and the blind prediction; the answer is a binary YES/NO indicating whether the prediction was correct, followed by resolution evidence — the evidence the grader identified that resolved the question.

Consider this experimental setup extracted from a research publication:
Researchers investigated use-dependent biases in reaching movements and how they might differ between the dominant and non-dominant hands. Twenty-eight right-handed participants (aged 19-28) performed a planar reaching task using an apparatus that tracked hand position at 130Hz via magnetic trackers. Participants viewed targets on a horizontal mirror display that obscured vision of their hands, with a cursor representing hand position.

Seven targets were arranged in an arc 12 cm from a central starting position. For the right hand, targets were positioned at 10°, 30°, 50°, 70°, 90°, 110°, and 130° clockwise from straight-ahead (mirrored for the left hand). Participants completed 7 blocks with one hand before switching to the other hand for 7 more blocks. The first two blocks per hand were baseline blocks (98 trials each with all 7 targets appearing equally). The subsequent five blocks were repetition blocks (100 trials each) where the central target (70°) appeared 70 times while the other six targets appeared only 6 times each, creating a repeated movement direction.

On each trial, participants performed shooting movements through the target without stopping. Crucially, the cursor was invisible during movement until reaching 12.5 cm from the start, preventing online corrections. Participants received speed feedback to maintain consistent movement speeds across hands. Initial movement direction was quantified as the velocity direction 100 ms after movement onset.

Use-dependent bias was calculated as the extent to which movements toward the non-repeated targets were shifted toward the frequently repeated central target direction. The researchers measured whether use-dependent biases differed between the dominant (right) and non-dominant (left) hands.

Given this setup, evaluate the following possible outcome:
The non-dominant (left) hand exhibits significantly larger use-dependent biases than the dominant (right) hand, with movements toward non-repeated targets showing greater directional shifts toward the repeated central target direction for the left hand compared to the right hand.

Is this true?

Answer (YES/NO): YES